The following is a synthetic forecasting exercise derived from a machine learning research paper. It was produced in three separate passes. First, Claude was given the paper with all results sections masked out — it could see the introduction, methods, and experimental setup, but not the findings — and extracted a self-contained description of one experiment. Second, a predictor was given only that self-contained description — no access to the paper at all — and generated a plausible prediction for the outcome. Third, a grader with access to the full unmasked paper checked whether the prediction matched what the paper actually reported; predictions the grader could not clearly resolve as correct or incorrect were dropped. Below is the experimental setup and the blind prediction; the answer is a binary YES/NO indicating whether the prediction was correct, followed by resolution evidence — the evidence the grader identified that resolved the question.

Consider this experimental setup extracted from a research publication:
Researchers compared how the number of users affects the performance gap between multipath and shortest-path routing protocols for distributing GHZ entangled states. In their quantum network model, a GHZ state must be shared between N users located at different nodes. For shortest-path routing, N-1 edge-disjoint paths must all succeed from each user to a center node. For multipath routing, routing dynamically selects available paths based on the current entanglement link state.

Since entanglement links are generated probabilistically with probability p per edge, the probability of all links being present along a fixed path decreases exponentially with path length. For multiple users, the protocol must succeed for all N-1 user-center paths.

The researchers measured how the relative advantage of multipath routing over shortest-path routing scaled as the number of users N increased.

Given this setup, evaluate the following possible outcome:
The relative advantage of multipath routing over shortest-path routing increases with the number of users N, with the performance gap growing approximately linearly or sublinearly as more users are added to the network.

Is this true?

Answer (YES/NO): NO